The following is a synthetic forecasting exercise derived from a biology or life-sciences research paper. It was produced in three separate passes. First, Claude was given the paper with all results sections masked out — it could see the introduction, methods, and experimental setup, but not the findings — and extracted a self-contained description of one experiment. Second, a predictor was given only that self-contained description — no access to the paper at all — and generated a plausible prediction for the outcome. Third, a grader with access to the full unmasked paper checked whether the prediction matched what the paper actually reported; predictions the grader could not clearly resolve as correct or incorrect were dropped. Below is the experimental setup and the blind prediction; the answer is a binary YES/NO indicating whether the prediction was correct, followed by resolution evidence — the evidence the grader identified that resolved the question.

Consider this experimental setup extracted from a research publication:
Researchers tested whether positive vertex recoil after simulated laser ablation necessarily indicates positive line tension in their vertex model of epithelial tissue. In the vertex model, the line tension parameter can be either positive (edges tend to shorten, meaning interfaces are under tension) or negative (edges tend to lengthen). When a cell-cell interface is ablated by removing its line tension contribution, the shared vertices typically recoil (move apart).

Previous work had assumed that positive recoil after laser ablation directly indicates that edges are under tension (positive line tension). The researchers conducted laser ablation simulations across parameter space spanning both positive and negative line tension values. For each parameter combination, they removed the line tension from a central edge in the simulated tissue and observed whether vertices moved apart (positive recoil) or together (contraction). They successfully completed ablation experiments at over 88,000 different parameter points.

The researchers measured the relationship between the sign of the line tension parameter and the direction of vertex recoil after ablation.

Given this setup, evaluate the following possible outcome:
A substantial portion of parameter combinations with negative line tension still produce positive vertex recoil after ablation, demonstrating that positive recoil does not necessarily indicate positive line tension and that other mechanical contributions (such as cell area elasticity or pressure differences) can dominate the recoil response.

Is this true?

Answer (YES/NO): YES